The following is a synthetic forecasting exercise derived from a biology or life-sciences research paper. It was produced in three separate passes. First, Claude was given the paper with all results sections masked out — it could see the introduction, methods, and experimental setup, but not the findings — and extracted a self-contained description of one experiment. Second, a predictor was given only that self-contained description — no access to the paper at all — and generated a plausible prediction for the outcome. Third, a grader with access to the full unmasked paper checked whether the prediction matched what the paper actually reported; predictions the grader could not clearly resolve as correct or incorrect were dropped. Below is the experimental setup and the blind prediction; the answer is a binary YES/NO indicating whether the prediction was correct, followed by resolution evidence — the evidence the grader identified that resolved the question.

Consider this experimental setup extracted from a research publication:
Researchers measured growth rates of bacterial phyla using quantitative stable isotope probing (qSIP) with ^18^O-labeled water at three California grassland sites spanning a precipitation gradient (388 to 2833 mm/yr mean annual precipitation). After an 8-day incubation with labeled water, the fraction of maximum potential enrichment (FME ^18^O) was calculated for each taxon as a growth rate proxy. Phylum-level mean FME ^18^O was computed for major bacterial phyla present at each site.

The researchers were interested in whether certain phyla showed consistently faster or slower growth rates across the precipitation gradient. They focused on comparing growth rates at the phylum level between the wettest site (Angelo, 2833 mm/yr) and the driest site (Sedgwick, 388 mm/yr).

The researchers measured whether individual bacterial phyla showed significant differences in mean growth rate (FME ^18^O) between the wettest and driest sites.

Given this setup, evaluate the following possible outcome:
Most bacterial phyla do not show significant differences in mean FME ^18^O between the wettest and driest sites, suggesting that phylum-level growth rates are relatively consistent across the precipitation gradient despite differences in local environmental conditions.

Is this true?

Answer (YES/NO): NO